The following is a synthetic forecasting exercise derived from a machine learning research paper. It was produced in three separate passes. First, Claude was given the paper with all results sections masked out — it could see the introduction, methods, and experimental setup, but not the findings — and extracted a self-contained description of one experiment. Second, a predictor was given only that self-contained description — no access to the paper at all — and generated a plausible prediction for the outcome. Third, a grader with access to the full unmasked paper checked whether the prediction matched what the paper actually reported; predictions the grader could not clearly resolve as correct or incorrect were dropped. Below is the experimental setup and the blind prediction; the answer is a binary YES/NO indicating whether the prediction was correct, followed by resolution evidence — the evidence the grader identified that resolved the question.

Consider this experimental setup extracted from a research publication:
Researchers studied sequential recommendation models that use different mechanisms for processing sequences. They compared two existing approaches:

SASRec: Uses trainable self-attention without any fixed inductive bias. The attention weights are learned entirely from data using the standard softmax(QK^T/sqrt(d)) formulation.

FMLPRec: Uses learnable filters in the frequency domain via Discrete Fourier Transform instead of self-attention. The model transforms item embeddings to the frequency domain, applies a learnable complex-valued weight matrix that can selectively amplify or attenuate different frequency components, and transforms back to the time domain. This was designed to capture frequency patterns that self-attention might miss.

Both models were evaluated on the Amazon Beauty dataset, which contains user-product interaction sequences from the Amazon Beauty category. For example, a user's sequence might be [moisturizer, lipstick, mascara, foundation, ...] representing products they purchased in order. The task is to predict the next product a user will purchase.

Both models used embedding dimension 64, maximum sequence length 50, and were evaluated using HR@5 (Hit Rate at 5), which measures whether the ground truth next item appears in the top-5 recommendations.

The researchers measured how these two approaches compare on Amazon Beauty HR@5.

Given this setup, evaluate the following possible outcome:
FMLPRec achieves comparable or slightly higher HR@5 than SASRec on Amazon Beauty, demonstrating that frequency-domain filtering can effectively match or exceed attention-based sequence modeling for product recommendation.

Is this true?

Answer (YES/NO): YES